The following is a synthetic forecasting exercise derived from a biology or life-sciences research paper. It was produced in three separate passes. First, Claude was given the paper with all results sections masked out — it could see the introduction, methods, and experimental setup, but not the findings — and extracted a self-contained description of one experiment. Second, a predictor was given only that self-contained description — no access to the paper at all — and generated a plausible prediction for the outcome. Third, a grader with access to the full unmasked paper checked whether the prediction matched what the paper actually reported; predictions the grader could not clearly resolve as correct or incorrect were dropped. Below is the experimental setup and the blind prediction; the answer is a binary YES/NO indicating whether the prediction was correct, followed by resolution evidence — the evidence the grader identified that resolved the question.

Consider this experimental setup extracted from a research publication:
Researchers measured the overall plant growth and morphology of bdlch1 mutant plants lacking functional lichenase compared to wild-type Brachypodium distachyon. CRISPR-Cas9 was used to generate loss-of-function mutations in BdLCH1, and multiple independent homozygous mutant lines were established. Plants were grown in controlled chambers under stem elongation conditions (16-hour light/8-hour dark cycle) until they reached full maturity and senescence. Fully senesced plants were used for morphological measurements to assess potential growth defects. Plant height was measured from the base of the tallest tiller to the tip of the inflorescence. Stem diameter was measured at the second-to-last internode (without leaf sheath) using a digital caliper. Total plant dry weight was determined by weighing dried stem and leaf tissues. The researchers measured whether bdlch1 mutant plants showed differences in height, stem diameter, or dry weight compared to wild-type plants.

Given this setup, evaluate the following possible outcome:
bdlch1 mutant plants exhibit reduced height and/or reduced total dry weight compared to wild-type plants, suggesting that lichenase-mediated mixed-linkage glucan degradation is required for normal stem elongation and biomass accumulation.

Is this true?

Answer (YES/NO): NO